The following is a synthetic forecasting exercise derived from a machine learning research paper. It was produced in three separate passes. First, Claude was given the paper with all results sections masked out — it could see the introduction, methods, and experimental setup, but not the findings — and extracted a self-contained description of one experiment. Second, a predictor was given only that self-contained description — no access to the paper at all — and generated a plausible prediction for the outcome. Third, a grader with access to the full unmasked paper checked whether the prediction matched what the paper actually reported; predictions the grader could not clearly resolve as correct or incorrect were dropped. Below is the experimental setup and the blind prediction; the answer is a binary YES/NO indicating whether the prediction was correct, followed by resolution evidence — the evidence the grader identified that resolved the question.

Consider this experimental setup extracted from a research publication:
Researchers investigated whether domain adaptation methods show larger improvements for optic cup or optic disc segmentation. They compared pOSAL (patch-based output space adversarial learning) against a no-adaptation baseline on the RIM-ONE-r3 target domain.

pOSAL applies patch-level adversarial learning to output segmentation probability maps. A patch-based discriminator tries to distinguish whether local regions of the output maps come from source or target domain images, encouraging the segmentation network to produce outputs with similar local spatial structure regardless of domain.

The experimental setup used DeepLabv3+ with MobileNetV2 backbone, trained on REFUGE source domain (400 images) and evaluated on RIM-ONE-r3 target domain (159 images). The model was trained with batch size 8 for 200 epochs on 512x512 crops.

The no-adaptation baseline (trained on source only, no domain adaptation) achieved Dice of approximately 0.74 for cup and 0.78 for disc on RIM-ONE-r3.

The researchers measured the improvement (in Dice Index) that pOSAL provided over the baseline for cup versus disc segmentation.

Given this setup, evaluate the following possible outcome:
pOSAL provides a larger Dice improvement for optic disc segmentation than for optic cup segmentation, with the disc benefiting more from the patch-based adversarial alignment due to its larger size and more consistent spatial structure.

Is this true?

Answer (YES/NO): YES